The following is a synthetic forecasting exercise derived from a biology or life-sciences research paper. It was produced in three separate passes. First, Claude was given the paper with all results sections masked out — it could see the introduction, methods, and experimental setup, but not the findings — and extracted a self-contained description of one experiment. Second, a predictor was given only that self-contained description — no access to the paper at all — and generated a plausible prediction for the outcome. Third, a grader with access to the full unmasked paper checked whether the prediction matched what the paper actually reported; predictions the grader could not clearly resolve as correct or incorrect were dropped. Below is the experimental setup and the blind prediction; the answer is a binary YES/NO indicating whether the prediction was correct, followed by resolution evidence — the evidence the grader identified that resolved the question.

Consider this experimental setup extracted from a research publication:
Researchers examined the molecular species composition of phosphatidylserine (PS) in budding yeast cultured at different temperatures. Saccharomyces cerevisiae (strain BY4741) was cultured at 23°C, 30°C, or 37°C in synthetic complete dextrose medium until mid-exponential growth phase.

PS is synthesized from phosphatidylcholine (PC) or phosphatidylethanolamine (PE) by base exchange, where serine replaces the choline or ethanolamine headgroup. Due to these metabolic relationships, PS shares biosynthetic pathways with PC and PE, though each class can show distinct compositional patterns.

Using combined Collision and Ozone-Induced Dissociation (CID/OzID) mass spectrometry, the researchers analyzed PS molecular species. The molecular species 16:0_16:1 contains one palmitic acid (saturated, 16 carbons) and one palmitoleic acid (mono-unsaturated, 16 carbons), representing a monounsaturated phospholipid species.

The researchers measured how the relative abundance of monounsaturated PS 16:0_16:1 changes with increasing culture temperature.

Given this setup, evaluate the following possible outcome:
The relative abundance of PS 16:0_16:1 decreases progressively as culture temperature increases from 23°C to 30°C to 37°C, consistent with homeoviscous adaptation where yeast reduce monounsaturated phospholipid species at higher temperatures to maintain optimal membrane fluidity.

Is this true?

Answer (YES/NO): YES